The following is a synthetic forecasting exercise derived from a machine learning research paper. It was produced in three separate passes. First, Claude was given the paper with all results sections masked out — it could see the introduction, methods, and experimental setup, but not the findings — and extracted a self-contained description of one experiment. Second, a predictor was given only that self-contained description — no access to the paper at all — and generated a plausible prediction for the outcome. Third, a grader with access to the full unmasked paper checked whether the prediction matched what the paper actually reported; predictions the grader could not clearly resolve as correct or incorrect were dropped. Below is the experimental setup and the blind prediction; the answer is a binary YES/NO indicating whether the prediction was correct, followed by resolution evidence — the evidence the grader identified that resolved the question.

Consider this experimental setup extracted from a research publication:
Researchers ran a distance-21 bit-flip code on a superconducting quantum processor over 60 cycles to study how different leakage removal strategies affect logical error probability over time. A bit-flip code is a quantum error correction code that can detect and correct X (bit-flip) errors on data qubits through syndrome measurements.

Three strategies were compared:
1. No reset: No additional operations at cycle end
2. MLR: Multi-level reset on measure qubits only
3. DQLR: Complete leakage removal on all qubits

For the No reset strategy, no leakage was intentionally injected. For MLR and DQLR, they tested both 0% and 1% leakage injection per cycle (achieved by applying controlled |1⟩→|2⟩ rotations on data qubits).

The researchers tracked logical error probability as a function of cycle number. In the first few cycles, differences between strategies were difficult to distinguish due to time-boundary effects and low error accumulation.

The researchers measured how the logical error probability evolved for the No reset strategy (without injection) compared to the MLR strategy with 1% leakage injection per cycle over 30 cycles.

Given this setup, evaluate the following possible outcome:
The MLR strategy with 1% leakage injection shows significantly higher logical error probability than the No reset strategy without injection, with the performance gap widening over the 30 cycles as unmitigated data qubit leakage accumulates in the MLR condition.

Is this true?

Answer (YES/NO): NO